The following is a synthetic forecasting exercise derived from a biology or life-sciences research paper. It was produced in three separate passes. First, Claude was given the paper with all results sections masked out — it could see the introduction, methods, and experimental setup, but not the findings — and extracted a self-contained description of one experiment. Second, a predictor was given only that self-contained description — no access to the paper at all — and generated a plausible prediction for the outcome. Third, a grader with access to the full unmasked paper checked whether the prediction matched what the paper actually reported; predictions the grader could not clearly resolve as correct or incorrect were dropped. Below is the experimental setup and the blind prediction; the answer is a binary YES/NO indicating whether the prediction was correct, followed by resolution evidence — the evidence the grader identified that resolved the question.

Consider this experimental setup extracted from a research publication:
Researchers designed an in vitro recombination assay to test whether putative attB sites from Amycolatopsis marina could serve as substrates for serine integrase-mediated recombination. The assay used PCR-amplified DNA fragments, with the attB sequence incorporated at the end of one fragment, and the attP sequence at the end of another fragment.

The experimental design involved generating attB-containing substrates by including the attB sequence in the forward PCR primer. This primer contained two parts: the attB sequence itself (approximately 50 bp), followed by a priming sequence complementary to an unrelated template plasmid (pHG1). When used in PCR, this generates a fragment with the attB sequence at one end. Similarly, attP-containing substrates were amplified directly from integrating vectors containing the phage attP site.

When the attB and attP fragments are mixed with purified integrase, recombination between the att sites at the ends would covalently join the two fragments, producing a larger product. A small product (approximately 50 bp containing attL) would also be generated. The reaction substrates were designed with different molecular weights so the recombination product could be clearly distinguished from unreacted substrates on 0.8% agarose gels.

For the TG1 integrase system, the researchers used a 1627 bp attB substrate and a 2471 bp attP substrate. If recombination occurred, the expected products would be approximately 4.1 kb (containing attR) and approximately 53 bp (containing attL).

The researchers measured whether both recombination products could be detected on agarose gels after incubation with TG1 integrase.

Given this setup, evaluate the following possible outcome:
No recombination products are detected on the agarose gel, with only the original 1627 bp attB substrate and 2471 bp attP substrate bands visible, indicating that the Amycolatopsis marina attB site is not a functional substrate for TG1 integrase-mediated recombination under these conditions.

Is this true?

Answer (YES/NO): NO